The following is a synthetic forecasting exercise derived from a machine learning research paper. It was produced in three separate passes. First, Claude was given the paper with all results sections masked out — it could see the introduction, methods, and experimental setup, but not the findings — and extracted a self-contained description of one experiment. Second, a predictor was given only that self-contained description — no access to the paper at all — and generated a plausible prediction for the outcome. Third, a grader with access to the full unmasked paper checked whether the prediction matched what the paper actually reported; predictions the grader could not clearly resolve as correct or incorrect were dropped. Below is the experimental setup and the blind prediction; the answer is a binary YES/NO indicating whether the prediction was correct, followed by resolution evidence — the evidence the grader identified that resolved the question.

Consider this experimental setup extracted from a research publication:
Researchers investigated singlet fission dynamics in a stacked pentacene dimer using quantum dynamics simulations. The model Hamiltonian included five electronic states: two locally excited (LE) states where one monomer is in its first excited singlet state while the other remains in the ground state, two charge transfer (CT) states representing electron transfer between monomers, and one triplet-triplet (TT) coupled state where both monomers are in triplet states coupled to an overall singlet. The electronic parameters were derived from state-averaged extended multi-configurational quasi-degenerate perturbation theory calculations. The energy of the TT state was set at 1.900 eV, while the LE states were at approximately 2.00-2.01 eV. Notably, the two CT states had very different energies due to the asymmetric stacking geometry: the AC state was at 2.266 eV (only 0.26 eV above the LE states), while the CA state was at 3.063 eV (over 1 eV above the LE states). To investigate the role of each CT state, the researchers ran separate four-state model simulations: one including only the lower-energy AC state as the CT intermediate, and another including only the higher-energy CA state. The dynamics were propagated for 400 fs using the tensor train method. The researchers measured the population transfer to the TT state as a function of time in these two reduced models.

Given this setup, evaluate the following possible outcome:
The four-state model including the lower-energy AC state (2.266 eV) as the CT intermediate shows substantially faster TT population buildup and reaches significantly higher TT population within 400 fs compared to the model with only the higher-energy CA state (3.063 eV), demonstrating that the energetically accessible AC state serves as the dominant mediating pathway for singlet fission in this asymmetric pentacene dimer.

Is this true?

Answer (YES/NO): YES